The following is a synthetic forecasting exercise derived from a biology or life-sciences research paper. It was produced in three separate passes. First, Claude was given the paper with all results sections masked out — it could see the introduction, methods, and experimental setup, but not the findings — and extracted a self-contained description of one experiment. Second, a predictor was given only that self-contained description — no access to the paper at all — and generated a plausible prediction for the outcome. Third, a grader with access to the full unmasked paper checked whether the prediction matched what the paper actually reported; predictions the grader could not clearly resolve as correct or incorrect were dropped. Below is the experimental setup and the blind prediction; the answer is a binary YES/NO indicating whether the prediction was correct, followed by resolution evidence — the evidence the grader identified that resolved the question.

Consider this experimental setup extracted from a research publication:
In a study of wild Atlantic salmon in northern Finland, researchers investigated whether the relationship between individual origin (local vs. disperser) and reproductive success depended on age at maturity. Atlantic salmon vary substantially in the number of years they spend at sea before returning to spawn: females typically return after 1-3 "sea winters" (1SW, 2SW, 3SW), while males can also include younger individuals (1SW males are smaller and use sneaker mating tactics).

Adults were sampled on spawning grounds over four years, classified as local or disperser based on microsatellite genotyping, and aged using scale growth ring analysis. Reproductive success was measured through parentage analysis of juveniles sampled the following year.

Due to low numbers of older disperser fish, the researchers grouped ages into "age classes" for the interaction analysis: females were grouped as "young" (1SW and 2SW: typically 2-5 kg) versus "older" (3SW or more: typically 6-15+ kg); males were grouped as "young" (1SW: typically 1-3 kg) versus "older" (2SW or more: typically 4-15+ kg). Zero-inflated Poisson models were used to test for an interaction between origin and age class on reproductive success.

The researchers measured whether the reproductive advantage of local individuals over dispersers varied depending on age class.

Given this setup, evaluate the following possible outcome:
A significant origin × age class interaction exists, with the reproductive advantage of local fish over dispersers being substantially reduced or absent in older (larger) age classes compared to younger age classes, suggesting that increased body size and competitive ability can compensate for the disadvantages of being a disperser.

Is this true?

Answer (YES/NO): NO